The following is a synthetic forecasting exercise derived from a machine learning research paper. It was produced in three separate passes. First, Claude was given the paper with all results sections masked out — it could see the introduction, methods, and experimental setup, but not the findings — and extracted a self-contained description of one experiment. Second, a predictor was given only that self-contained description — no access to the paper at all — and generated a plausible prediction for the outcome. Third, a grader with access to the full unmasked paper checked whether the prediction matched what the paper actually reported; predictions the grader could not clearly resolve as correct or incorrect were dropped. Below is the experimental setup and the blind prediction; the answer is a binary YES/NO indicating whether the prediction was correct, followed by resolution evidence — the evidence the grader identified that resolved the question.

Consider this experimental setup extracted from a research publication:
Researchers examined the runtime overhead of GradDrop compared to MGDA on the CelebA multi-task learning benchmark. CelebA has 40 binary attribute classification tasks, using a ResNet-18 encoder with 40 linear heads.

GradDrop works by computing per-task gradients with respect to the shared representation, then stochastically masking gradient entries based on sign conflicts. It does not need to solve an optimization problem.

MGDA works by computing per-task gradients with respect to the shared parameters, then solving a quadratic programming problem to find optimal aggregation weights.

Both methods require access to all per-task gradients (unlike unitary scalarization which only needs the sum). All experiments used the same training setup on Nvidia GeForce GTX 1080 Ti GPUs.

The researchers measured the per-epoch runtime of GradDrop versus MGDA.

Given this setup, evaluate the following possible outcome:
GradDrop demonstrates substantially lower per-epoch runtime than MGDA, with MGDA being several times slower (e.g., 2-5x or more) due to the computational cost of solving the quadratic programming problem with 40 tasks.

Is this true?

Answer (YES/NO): NO